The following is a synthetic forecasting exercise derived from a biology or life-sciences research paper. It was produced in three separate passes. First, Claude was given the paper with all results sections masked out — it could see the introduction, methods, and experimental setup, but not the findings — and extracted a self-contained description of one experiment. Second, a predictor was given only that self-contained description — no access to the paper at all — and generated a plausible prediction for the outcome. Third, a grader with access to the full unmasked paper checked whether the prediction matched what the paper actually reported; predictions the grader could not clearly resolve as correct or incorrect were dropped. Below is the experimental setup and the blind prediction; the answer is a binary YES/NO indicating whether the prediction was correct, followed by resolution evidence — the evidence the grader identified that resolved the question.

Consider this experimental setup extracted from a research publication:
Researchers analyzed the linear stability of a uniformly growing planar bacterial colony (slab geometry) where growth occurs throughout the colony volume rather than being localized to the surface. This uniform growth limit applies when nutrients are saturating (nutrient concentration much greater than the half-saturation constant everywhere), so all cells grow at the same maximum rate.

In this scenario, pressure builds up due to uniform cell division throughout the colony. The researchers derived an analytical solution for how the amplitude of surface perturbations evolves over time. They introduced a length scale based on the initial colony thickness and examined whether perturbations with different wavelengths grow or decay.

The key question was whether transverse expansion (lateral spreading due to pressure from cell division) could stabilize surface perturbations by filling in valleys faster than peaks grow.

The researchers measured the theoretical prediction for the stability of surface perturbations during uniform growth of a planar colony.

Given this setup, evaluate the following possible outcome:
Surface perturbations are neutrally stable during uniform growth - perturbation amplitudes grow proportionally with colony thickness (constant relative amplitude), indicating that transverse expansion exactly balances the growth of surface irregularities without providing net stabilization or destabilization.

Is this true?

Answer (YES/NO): NO